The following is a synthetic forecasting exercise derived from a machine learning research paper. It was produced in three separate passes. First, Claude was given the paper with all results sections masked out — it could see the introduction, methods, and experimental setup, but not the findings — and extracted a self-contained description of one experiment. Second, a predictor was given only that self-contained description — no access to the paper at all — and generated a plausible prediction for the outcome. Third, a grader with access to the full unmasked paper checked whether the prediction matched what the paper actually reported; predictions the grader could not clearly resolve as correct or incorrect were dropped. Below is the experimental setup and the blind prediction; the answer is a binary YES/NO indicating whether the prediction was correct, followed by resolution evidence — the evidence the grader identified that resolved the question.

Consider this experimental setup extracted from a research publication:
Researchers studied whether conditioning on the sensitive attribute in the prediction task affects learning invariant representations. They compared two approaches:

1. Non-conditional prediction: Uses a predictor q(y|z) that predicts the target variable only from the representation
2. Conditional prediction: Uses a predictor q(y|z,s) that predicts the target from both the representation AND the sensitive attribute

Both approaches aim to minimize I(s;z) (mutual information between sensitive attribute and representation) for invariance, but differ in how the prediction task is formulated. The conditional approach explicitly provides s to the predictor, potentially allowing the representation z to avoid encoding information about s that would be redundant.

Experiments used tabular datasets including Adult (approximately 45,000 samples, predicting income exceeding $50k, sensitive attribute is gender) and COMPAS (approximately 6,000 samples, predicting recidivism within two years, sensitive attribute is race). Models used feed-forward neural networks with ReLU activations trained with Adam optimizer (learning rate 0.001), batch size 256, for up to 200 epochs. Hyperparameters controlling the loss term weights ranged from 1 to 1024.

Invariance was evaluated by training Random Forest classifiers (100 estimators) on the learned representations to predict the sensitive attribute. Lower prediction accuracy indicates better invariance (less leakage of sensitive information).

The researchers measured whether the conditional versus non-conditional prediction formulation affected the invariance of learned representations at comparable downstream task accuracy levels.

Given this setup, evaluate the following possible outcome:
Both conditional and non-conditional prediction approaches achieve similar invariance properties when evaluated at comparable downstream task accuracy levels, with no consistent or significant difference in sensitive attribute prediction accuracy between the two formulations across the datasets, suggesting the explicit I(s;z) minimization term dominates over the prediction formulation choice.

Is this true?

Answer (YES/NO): NO